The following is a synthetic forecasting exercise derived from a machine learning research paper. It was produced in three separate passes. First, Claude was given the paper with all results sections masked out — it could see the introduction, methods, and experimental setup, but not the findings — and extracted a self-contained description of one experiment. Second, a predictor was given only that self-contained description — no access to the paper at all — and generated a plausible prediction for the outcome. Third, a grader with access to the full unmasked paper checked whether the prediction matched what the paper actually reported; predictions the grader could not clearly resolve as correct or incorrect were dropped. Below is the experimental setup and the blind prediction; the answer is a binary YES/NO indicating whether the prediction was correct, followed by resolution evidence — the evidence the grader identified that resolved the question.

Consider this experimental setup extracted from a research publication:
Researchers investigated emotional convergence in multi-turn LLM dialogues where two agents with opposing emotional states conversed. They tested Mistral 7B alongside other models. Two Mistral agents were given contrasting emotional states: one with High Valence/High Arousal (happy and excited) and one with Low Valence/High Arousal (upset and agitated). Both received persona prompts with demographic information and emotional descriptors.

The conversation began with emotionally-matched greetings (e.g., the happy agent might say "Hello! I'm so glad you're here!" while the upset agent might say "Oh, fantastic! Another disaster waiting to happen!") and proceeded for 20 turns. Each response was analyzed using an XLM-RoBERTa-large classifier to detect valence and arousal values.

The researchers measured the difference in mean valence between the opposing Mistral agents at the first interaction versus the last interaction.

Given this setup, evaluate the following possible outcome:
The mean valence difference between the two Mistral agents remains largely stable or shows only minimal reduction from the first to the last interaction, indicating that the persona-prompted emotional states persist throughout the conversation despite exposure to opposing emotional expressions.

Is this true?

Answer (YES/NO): YES